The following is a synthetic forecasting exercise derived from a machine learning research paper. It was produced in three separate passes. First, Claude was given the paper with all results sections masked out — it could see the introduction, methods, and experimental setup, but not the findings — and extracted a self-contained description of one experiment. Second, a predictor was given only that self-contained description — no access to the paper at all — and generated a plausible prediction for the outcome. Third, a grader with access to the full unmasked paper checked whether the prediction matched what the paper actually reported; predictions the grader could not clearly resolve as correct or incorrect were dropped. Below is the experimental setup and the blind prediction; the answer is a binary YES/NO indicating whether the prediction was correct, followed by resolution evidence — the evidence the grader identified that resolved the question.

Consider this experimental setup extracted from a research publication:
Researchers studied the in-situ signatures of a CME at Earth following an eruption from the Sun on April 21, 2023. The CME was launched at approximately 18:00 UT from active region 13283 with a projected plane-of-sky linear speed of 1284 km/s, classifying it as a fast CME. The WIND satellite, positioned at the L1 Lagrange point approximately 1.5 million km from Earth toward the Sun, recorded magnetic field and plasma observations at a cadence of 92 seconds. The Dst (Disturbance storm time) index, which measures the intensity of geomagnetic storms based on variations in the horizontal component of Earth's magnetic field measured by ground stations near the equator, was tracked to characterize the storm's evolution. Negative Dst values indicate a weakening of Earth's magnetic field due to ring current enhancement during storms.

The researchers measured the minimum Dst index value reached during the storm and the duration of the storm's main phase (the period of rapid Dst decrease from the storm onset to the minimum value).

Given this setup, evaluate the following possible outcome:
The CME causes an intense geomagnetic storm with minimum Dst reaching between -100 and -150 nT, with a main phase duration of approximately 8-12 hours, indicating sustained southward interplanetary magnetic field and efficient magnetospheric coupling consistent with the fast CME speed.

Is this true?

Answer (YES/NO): NO